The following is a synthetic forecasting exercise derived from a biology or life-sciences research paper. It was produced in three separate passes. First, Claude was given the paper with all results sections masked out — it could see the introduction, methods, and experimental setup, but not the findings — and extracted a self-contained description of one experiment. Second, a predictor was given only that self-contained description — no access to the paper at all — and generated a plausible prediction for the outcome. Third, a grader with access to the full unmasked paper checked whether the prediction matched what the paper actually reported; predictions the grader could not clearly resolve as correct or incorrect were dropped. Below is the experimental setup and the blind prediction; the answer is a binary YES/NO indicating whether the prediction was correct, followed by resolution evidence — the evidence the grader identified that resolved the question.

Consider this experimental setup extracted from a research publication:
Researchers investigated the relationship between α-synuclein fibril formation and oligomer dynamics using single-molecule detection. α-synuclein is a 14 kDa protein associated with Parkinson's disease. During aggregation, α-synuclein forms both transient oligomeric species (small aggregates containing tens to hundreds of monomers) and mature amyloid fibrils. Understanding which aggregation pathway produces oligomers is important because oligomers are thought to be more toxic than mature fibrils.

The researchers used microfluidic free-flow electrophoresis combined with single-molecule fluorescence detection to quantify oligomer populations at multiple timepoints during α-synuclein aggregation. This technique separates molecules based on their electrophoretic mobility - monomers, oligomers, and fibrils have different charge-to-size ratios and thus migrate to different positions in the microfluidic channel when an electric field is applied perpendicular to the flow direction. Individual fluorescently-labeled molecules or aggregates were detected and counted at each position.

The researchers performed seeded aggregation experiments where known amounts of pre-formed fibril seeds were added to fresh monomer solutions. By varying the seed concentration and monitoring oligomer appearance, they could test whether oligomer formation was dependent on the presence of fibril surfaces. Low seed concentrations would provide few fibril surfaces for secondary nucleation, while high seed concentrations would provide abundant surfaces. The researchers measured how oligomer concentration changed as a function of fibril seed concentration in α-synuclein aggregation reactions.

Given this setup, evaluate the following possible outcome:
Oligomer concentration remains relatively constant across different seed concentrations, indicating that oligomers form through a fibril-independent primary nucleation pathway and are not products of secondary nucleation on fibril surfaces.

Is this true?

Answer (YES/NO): NO